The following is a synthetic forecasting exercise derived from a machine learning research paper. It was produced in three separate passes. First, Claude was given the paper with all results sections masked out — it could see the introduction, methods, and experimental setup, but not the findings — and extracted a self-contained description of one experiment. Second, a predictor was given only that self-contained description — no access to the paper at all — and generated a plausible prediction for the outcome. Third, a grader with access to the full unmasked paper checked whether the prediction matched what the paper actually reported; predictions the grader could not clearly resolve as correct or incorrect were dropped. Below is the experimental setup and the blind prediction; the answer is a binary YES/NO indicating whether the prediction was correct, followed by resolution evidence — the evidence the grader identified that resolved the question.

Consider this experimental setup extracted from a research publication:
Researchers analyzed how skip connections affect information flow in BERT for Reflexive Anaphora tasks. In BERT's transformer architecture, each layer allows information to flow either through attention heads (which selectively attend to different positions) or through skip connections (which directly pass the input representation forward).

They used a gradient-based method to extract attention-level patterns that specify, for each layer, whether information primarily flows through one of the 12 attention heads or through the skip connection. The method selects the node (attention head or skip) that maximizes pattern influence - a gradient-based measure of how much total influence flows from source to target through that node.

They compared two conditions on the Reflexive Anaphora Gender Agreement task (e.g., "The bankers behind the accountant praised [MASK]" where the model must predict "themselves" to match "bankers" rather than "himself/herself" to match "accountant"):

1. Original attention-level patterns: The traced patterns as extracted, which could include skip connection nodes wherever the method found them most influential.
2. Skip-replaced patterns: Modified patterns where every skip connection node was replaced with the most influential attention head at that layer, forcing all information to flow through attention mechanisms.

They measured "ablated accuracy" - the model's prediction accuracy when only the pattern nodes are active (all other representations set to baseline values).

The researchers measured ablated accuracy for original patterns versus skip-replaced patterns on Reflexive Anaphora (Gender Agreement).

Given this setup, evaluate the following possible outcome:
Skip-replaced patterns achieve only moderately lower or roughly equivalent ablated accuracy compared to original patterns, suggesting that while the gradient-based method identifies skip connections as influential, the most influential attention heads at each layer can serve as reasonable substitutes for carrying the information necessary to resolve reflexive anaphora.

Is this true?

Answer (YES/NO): NO